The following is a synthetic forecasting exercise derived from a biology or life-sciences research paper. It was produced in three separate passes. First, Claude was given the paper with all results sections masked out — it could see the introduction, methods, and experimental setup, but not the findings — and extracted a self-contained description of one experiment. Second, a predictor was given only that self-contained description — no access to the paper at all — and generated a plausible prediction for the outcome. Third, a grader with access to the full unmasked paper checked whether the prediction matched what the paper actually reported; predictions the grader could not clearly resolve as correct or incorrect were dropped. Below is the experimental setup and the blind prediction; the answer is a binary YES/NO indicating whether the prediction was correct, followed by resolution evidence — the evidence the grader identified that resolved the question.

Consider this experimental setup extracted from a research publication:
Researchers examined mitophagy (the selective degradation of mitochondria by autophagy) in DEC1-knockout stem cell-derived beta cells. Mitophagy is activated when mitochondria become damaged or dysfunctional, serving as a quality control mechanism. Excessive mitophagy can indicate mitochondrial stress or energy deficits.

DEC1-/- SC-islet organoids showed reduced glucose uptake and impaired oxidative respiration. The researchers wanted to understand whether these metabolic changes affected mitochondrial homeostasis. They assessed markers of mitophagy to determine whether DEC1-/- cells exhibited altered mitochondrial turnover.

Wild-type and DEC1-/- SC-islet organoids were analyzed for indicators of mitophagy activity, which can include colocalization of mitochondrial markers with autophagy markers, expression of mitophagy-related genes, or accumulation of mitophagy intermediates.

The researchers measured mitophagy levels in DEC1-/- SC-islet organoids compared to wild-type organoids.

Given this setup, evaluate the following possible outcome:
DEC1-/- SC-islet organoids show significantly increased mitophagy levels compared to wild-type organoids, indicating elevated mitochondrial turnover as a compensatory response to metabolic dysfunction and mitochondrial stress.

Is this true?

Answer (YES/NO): YES